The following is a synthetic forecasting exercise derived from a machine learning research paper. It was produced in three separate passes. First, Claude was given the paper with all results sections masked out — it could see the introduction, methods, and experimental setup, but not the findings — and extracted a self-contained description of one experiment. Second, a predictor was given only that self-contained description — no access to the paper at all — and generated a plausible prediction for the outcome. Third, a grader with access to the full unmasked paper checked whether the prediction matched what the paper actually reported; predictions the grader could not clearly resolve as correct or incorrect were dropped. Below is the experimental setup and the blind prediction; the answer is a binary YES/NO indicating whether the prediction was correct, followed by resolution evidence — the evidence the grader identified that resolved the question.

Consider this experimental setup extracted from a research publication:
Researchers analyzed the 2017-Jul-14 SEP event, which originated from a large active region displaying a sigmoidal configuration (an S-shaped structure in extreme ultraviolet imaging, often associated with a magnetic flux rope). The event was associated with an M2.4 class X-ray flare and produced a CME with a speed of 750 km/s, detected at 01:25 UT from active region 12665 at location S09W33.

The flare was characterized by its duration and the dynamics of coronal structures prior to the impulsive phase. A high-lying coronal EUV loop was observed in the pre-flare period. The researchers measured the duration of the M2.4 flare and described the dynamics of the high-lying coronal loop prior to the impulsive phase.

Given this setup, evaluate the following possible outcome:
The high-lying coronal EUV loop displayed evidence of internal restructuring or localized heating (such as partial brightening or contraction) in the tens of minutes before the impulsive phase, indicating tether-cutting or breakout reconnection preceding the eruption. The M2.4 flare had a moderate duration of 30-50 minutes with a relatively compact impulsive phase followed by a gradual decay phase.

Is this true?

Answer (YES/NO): NO